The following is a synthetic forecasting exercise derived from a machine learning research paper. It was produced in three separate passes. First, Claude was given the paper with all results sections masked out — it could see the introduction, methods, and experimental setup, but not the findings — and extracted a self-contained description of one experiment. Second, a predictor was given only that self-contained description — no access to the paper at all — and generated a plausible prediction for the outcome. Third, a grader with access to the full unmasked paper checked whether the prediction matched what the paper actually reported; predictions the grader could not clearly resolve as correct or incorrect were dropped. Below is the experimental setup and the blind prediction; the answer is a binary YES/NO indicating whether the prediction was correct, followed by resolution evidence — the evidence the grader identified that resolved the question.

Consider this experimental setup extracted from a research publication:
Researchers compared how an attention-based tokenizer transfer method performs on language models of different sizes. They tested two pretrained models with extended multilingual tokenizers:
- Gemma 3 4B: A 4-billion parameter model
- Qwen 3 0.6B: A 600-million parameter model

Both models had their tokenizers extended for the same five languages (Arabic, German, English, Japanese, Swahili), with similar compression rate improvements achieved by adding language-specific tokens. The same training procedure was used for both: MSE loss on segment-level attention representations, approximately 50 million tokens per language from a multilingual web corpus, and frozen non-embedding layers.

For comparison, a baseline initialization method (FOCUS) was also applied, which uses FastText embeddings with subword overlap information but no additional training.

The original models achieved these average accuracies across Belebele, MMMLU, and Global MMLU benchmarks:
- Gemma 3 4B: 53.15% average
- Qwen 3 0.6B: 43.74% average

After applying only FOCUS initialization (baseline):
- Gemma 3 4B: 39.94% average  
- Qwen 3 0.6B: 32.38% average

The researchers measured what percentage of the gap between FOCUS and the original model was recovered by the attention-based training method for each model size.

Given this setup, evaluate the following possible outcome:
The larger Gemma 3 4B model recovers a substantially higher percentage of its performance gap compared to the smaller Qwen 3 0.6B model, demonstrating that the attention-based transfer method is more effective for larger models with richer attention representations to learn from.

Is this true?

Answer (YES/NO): YES